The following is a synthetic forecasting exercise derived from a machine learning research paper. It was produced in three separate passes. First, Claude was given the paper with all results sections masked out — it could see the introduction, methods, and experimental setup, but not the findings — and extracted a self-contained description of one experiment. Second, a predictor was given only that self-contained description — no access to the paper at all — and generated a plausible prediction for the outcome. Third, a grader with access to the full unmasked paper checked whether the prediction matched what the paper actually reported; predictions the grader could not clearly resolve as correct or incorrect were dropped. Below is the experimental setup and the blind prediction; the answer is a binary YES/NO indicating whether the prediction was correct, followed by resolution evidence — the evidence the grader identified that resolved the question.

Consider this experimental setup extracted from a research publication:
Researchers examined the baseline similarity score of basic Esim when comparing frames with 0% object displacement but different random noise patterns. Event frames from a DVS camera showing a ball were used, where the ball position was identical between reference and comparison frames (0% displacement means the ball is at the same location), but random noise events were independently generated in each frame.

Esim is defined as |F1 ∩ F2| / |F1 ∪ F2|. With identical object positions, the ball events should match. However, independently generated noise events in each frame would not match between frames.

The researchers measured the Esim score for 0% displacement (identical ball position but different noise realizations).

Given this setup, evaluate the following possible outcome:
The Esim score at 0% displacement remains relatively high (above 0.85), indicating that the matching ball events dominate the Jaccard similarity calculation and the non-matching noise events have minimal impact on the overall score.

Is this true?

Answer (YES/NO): NO